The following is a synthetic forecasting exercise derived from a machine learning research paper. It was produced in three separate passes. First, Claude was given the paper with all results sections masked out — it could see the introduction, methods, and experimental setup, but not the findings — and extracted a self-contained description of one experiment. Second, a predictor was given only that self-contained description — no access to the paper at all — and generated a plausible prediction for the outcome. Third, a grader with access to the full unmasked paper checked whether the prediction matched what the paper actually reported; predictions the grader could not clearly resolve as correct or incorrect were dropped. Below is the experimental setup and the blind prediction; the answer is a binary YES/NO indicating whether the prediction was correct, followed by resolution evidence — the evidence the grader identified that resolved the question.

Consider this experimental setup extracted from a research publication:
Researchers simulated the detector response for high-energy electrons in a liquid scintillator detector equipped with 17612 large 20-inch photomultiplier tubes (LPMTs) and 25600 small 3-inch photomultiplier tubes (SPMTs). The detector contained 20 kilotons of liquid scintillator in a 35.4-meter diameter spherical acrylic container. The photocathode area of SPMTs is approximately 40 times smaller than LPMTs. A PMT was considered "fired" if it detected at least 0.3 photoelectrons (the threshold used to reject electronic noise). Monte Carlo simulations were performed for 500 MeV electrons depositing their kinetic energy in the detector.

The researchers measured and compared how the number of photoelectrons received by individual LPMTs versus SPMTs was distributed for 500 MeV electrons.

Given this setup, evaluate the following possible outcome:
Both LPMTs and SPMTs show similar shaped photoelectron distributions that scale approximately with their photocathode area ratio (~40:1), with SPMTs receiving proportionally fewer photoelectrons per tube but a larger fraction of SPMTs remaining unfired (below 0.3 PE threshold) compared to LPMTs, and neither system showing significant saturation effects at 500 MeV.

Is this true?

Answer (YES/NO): NO